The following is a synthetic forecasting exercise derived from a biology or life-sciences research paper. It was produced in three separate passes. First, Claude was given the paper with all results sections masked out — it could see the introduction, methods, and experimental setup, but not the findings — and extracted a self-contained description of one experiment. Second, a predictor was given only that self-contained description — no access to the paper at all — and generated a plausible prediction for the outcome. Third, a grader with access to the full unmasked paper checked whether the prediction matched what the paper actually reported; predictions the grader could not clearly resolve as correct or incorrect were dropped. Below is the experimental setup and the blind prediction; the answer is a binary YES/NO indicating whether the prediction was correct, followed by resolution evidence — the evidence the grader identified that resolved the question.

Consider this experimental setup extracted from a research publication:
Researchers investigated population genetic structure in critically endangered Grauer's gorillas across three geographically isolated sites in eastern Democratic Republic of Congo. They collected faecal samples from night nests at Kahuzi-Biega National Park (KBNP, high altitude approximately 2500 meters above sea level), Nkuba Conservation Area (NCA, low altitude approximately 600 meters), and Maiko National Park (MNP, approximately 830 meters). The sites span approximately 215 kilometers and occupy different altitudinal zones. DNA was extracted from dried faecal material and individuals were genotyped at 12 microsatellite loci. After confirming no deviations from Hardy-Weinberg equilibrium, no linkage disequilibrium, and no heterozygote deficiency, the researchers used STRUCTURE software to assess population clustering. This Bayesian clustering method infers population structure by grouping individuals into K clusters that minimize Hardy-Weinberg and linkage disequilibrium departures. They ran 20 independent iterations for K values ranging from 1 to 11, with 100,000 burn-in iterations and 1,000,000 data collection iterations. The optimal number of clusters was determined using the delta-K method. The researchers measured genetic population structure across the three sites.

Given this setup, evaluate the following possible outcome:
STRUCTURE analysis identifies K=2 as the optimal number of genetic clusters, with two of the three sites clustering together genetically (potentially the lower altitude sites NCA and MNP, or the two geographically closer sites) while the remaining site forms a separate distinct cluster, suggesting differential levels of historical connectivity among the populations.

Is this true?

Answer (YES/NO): YES